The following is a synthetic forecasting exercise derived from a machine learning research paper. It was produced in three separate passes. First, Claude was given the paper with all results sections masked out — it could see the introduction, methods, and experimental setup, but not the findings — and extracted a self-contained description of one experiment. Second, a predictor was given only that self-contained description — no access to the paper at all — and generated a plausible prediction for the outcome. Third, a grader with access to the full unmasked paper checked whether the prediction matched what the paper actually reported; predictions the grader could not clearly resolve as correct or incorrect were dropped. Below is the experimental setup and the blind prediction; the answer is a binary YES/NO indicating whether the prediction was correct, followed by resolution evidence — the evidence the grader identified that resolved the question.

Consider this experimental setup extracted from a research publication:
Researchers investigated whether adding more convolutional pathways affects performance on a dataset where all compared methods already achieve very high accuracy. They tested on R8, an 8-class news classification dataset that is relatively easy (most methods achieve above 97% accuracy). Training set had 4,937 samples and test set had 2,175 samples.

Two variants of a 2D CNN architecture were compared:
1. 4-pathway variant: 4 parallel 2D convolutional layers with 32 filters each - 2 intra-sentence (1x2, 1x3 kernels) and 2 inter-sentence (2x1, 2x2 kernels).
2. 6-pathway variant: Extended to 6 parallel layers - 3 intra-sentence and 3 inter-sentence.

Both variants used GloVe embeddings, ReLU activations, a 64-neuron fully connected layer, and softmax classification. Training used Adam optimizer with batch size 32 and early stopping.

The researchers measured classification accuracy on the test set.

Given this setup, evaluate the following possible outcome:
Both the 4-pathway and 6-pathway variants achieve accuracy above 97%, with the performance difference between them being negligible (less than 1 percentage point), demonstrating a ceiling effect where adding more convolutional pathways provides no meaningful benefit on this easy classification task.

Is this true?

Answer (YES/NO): YES